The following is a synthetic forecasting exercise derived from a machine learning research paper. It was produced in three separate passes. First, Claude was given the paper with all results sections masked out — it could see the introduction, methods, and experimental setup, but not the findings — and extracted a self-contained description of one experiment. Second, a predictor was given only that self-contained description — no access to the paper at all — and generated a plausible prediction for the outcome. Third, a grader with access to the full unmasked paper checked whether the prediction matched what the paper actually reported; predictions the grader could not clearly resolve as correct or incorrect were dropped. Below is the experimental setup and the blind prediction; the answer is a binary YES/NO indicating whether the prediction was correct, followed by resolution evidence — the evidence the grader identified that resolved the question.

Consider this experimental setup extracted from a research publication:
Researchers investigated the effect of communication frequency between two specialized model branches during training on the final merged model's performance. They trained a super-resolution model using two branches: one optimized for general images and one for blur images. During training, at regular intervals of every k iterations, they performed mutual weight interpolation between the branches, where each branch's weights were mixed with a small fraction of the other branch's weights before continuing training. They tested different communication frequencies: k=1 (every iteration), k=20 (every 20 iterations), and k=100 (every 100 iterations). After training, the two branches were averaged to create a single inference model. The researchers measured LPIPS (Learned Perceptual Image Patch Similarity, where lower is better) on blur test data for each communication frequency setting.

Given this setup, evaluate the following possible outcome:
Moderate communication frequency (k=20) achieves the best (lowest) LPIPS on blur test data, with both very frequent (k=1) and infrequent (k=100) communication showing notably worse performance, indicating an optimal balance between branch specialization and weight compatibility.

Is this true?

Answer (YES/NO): YES